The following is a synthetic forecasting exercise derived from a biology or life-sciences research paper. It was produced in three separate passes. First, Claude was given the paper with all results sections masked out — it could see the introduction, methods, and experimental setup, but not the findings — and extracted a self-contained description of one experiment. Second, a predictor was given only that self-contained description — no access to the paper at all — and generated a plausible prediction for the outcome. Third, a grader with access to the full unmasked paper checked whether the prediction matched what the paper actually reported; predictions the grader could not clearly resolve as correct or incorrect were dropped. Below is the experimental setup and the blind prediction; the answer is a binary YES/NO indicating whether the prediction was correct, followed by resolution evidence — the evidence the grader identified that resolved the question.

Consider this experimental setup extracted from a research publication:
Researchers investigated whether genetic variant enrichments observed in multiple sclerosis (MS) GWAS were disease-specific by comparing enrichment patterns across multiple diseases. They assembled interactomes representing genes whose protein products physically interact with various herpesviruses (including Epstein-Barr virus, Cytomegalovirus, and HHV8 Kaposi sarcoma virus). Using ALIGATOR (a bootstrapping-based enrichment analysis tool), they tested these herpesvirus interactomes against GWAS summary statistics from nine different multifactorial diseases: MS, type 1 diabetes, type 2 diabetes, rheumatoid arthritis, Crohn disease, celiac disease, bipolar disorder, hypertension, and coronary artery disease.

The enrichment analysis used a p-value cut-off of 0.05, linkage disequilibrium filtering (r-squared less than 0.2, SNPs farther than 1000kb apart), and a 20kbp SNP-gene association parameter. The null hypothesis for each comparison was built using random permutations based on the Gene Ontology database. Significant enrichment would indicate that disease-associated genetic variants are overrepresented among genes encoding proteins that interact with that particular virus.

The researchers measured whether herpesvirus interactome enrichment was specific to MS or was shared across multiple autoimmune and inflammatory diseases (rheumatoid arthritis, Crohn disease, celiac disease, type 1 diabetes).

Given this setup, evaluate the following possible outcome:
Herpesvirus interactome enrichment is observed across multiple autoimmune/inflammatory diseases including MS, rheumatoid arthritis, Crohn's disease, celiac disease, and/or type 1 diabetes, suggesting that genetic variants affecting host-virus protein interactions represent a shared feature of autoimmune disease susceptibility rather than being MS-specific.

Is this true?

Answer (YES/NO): NO